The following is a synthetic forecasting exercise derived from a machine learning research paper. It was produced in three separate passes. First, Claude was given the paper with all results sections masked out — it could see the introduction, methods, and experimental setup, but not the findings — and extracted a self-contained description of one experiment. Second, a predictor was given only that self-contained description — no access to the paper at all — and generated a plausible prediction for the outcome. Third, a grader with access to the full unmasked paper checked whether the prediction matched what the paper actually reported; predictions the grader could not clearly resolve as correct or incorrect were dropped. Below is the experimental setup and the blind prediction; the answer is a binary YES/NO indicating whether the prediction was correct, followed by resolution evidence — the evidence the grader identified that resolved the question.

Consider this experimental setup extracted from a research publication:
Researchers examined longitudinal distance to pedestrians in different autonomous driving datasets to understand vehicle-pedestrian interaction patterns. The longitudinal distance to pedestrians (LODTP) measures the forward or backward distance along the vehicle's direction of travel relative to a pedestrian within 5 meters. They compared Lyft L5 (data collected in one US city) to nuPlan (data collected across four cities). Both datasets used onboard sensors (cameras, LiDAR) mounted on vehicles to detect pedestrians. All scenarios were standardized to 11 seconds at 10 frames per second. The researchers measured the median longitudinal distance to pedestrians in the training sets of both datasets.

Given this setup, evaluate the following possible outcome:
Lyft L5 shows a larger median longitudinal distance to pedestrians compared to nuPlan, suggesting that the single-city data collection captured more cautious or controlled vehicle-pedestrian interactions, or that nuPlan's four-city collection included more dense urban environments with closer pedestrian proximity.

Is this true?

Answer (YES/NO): NO